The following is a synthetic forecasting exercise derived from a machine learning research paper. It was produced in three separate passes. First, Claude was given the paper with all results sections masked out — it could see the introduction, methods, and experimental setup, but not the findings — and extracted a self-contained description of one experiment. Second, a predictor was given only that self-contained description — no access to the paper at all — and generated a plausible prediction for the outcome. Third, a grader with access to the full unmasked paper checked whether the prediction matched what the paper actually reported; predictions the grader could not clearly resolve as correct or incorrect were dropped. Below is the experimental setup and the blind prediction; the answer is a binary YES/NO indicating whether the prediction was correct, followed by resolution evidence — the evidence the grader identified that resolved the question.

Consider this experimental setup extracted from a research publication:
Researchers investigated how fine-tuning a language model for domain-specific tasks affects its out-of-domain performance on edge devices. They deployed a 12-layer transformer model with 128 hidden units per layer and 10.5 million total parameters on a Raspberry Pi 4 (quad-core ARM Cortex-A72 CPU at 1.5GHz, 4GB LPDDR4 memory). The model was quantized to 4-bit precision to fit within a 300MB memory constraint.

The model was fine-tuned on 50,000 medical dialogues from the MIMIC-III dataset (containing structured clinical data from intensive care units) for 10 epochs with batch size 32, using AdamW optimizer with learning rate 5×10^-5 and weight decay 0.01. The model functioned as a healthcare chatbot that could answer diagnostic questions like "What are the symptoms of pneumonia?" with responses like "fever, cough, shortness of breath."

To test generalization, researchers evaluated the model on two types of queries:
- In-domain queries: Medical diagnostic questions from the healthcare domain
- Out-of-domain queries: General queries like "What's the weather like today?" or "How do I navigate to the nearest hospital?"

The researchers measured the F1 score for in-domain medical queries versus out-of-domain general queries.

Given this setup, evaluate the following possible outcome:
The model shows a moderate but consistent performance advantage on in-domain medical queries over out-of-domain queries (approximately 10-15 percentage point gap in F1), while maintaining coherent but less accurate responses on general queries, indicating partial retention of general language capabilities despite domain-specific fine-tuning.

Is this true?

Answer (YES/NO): NO